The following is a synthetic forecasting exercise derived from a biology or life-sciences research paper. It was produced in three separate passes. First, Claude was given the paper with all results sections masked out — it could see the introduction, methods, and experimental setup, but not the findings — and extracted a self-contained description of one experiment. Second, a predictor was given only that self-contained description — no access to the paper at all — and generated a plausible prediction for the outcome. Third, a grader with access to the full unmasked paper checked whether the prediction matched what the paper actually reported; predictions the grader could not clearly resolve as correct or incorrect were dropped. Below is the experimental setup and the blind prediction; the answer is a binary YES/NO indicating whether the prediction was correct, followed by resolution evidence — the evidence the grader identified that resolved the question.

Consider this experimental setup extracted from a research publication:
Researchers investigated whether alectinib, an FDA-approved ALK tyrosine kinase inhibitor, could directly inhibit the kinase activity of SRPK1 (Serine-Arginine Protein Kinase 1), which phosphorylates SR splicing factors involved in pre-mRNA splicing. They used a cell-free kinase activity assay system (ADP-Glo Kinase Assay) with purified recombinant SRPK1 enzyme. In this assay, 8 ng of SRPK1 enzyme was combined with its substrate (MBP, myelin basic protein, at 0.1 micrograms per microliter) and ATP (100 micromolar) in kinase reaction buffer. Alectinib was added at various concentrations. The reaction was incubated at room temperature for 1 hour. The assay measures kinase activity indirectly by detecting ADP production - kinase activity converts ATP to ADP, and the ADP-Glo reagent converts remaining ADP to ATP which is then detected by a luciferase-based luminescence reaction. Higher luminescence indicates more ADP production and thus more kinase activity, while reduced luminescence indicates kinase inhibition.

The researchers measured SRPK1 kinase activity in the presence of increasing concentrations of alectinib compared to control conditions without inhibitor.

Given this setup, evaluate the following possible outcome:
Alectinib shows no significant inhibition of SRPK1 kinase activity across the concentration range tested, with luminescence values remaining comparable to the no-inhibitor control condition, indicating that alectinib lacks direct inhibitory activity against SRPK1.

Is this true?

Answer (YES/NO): NO